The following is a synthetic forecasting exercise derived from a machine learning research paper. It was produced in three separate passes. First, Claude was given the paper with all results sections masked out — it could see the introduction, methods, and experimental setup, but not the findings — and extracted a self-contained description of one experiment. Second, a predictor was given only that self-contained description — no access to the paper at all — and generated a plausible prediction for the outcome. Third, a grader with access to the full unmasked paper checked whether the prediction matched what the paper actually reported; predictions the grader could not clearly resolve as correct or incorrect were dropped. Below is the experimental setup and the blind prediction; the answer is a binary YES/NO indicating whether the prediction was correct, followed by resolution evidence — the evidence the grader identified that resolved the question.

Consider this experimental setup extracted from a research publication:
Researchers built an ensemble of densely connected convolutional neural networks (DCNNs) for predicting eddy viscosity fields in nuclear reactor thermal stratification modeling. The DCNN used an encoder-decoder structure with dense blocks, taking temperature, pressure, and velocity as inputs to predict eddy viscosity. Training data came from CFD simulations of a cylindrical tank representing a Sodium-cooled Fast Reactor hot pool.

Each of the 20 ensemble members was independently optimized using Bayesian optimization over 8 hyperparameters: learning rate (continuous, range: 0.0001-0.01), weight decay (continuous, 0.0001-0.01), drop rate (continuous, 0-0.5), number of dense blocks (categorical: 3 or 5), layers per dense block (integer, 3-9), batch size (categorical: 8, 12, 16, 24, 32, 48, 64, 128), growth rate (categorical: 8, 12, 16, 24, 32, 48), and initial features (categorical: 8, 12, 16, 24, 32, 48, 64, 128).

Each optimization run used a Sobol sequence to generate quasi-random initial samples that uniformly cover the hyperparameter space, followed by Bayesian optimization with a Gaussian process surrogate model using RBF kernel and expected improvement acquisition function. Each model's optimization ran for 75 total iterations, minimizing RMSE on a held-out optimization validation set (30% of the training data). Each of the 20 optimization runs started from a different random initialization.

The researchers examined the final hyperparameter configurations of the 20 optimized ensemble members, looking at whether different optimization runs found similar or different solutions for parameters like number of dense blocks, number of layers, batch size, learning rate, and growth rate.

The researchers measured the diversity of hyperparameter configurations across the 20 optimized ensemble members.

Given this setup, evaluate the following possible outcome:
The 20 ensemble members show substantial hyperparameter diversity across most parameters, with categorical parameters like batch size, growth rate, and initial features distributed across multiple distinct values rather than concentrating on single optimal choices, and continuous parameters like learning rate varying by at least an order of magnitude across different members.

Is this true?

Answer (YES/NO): NO